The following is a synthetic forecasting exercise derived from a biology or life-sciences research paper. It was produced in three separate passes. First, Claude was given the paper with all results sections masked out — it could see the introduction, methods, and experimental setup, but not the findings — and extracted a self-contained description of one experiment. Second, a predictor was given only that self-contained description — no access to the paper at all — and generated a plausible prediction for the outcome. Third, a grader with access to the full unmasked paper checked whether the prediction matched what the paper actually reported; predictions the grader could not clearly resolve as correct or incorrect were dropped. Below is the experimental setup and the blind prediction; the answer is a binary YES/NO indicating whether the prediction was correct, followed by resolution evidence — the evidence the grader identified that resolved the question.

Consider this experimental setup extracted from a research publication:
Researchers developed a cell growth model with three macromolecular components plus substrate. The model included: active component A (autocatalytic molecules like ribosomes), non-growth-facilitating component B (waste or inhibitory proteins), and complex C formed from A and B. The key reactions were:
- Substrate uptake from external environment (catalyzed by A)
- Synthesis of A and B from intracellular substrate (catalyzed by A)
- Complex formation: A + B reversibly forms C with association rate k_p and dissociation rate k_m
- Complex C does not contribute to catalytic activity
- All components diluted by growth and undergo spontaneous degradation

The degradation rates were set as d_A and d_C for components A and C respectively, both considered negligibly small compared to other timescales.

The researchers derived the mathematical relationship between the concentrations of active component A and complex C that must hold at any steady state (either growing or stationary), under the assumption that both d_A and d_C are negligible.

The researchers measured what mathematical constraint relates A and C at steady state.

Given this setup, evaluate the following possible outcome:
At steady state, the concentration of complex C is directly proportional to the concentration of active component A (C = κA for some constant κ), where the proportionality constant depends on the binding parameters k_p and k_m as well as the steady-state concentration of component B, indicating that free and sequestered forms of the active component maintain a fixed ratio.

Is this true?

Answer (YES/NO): NO